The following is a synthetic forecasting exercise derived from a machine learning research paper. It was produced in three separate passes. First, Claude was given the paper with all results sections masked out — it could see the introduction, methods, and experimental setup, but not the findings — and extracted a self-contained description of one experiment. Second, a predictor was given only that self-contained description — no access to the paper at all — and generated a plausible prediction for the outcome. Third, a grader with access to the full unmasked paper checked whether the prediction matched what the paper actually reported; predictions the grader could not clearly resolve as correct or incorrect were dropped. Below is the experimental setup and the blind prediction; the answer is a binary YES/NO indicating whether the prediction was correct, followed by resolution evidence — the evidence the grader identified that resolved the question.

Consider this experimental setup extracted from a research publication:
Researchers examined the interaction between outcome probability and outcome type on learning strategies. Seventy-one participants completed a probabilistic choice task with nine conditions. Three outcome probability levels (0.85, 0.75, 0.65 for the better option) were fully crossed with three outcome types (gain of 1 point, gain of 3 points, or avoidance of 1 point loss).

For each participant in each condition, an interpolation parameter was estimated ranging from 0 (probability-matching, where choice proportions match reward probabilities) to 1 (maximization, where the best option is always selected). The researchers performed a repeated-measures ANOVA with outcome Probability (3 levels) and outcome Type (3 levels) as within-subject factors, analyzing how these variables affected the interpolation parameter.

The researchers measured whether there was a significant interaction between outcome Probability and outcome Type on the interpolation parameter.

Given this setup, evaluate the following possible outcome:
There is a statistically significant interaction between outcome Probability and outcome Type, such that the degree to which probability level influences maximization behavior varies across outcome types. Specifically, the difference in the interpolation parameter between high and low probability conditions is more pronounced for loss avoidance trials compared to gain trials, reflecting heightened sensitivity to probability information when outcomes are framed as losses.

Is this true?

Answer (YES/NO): NO